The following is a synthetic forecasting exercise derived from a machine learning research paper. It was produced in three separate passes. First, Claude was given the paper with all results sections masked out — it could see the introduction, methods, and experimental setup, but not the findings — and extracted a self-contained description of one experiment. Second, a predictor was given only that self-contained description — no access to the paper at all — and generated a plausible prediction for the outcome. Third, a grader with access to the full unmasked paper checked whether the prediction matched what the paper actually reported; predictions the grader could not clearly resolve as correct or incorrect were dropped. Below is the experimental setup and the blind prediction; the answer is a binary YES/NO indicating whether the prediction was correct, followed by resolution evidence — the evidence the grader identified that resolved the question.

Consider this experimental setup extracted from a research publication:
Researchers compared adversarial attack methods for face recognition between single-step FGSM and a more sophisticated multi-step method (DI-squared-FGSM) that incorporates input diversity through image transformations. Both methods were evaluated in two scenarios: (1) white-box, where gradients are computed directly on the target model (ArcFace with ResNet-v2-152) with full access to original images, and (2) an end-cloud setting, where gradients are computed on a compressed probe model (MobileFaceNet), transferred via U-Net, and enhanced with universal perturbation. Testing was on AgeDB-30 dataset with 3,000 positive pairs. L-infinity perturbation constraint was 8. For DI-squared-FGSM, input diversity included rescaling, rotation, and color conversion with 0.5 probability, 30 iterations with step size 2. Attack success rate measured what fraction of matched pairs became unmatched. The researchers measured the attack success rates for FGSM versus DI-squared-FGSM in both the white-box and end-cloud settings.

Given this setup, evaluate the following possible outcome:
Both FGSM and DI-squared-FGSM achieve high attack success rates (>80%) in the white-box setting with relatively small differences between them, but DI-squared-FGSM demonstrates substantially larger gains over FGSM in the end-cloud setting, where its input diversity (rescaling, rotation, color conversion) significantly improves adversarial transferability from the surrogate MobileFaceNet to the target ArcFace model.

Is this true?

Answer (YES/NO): YES